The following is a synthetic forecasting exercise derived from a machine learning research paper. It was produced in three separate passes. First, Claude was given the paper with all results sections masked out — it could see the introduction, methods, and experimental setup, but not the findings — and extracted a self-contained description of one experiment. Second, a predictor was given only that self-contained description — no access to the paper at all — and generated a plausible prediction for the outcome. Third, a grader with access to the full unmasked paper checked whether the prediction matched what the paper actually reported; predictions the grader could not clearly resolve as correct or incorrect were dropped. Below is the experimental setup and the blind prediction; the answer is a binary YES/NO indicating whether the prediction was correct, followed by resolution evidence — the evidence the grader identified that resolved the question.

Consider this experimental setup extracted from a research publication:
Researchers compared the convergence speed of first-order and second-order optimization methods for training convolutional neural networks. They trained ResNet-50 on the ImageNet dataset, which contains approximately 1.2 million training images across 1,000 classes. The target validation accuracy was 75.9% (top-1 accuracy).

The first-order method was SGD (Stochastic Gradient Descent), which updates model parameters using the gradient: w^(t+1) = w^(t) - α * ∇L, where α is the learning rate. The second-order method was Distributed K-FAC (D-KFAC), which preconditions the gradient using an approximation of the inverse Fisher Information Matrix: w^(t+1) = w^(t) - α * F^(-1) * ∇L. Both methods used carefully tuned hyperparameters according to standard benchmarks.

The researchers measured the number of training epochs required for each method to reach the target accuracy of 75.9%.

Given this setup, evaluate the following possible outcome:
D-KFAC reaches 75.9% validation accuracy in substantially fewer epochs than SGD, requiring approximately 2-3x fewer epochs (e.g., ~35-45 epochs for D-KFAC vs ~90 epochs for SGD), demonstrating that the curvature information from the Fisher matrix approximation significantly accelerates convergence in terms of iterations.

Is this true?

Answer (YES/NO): NO